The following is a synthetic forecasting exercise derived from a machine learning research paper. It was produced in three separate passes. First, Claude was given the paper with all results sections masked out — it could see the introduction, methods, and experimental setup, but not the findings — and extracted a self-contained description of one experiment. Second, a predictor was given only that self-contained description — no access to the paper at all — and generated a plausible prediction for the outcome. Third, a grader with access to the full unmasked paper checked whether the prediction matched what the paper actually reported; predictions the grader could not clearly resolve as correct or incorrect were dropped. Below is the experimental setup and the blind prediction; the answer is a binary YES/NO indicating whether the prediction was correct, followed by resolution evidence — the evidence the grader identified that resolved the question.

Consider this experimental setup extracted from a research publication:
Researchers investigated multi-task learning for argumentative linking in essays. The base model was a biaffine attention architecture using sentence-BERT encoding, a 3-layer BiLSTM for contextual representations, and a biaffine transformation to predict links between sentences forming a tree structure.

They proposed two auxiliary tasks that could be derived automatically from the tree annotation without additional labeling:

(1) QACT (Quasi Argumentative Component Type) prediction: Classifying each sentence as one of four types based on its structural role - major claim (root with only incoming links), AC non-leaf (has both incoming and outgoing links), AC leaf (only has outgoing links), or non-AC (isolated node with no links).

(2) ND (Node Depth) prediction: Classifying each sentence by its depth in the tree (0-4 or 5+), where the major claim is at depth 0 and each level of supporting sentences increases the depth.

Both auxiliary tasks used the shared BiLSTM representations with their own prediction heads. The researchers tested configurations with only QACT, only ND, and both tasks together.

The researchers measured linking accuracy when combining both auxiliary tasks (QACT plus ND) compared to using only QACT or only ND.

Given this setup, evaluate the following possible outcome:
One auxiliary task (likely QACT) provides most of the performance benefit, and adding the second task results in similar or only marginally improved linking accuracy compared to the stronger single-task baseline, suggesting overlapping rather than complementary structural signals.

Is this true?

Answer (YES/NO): YES